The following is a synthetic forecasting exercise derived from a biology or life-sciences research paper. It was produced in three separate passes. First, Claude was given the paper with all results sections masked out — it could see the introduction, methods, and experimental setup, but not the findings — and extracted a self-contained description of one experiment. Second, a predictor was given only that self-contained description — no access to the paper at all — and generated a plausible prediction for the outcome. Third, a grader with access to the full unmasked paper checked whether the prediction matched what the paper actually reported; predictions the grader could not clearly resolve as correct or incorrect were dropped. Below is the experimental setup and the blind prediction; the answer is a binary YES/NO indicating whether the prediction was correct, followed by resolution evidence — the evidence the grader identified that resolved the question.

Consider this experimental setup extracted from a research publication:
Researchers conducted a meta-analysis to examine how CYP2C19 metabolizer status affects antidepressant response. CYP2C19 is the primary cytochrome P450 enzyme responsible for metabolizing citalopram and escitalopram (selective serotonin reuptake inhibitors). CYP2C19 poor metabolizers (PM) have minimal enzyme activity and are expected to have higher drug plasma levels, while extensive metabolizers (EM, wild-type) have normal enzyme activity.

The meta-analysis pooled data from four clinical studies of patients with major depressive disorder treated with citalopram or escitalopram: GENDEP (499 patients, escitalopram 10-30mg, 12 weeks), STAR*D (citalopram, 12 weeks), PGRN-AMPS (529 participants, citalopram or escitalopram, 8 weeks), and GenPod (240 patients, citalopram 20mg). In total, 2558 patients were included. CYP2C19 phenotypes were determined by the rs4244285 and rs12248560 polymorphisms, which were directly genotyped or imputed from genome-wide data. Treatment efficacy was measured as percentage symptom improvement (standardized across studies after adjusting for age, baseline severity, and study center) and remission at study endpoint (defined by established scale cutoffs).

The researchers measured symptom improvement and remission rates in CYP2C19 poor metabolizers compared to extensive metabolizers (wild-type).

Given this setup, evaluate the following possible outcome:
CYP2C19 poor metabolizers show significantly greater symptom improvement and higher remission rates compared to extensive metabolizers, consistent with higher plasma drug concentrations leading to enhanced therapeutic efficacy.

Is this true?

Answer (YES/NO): YES